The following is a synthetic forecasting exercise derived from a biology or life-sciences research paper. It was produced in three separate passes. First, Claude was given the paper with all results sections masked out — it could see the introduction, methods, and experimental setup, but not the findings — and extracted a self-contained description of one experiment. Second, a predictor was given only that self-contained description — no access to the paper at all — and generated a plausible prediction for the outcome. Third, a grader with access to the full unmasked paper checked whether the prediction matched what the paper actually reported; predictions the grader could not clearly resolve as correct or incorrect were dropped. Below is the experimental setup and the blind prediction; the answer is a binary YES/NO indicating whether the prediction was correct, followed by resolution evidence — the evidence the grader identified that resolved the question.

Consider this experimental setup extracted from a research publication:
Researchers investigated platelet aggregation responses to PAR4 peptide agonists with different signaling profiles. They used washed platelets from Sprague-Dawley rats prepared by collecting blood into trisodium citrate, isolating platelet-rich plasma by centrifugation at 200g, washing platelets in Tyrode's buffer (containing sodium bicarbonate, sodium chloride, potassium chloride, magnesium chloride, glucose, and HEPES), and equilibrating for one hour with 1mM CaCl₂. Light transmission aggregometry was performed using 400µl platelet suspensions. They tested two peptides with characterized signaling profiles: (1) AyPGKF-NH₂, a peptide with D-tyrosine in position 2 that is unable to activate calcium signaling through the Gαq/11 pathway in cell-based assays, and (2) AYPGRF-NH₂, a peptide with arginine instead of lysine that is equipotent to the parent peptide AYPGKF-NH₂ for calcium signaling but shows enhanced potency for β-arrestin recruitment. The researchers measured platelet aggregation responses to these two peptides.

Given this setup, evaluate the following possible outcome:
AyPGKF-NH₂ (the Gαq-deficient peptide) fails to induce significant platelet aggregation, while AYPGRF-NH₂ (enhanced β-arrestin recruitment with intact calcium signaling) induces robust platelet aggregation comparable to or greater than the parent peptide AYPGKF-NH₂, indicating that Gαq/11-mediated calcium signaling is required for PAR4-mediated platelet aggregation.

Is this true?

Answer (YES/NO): YES